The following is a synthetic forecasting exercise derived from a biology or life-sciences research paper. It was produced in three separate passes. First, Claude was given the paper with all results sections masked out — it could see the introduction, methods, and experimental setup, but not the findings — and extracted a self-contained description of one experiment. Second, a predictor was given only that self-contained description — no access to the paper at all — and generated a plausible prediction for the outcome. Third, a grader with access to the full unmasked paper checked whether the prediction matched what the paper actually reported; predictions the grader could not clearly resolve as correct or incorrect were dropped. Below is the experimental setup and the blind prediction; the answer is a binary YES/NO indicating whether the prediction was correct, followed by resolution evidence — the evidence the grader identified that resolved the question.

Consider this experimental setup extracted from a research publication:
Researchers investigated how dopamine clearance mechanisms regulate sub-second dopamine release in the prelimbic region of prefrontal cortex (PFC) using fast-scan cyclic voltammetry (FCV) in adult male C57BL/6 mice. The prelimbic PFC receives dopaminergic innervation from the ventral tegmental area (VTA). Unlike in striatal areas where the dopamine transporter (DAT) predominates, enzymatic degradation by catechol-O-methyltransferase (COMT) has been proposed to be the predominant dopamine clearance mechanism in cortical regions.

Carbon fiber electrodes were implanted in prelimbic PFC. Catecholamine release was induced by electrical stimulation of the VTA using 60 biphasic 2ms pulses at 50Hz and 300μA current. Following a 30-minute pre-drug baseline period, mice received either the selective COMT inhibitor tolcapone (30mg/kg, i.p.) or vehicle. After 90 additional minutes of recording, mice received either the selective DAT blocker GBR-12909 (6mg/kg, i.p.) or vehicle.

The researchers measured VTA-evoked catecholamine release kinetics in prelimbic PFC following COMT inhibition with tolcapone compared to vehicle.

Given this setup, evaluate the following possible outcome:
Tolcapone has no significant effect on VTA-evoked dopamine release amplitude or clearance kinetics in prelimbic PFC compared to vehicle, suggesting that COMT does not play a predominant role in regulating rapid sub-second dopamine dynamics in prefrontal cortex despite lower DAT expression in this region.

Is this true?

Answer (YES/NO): YES